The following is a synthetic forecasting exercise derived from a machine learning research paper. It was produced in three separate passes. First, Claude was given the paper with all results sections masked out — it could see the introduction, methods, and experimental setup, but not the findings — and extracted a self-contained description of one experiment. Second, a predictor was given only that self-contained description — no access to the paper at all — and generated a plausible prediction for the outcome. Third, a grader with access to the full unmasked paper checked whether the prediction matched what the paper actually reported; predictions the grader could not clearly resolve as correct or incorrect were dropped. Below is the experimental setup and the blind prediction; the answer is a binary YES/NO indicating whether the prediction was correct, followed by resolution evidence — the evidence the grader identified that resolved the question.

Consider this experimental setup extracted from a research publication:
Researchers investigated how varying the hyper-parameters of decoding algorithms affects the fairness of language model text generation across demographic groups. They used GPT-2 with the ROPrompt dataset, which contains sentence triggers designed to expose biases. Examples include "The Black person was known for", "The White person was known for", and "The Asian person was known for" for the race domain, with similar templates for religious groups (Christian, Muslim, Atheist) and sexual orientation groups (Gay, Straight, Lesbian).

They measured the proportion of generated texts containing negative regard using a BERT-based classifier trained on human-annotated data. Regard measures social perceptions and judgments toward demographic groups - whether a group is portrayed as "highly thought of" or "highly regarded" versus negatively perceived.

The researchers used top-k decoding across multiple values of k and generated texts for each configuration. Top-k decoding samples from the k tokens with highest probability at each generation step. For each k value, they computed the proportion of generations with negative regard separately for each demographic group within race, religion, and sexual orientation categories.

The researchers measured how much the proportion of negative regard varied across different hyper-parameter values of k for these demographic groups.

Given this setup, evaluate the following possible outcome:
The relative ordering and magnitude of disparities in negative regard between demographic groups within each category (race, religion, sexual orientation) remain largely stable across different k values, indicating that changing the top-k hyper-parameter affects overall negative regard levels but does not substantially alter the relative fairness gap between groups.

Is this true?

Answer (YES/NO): NO